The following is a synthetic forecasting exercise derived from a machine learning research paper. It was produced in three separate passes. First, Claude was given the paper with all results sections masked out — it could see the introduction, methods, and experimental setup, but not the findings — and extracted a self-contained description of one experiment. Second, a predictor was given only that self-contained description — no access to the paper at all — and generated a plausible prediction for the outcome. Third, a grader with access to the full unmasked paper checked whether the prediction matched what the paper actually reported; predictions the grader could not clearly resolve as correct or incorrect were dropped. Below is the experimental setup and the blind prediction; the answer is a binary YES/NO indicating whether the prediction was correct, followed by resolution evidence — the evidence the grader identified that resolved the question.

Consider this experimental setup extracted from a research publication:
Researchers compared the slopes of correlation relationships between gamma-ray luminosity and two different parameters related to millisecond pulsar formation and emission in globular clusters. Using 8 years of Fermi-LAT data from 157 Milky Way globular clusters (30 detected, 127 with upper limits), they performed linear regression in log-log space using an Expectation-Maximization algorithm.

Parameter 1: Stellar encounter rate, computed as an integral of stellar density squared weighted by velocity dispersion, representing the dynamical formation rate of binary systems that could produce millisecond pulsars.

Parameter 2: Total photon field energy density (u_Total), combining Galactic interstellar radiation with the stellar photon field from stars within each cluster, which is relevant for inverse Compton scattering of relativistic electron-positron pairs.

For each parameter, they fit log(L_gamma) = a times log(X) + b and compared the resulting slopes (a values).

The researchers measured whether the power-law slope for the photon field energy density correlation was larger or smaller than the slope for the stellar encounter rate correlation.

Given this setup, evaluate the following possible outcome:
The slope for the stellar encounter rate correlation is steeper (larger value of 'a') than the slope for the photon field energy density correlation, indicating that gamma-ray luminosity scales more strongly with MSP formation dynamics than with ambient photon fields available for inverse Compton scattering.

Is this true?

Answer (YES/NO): NO